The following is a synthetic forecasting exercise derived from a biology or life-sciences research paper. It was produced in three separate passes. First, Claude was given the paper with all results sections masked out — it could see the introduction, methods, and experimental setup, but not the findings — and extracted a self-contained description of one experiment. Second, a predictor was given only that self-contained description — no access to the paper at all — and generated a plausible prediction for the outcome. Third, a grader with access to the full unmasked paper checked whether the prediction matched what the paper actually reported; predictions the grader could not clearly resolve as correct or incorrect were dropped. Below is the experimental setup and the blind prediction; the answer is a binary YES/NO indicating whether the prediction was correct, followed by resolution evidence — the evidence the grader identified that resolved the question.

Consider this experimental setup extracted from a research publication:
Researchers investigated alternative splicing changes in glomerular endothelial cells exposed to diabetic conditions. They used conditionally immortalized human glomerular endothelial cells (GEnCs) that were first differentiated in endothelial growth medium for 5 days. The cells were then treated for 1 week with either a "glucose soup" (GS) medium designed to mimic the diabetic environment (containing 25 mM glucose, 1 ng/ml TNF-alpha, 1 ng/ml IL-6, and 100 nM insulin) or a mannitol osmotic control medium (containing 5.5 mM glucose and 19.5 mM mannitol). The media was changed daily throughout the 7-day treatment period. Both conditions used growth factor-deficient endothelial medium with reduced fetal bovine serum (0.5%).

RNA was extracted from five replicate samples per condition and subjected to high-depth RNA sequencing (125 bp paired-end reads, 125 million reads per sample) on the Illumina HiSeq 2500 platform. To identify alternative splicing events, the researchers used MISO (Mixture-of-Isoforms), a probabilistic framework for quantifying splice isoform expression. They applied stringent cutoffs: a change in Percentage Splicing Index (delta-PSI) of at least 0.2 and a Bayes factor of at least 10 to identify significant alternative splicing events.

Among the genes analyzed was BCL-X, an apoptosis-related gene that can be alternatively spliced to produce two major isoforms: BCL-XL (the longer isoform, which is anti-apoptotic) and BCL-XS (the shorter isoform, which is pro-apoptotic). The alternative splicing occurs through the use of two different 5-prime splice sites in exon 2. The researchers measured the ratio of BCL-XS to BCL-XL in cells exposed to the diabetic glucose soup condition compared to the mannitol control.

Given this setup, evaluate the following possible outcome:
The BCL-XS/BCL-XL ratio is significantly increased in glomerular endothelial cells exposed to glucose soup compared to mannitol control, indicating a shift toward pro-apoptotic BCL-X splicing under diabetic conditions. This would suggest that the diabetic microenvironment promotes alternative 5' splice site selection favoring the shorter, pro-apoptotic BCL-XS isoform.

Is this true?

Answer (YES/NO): YES